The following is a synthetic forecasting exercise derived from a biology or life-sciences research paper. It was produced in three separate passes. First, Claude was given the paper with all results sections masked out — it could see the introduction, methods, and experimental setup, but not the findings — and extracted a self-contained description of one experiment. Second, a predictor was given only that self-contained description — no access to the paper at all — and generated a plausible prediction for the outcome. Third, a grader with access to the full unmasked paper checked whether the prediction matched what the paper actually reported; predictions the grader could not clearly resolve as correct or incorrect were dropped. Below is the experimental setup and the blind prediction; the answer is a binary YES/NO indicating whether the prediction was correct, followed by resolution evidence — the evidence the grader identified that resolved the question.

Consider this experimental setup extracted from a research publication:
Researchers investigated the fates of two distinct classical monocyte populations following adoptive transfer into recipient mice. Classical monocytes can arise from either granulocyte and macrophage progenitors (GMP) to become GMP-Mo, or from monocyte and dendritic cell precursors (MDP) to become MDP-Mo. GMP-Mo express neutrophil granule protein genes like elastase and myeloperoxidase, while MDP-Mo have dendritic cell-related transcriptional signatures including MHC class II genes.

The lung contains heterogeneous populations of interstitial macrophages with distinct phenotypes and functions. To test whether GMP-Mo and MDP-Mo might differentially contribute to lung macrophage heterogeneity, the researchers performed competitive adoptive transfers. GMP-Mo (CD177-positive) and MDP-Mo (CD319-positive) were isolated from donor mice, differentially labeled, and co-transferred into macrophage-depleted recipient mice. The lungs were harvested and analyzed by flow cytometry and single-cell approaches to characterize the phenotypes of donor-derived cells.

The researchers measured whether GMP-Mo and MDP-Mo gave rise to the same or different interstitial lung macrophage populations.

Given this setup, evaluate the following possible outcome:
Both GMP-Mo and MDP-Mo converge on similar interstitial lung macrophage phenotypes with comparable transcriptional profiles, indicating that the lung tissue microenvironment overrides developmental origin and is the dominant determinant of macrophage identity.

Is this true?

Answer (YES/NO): NO